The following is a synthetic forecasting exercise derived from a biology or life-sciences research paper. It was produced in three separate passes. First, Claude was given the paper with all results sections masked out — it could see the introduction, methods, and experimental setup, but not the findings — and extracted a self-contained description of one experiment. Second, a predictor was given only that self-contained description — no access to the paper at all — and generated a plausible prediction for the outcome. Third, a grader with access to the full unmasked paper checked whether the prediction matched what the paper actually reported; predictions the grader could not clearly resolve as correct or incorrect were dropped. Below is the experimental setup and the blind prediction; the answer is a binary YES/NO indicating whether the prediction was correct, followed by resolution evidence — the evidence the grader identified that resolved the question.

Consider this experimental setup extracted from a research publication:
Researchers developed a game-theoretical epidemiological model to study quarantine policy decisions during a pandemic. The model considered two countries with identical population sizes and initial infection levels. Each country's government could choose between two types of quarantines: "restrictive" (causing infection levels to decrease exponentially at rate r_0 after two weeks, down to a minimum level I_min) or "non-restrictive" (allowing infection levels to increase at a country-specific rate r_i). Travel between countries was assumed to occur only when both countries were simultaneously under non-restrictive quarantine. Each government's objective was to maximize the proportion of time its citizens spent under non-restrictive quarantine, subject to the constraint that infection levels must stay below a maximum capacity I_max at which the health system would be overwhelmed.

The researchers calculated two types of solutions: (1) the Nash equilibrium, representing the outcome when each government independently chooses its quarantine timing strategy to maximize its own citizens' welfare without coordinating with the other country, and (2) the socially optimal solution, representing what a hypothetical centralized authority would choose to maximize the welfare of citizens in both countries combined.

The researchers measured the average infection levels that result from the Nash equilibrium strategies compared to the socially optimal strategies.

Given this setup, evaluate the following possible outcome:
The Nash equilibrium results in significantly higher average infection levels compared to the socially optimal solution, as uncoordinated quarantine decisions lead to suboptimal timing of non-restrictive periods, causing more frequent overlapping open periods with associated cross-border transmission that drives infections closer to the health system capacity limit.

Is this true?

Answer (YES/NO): YES